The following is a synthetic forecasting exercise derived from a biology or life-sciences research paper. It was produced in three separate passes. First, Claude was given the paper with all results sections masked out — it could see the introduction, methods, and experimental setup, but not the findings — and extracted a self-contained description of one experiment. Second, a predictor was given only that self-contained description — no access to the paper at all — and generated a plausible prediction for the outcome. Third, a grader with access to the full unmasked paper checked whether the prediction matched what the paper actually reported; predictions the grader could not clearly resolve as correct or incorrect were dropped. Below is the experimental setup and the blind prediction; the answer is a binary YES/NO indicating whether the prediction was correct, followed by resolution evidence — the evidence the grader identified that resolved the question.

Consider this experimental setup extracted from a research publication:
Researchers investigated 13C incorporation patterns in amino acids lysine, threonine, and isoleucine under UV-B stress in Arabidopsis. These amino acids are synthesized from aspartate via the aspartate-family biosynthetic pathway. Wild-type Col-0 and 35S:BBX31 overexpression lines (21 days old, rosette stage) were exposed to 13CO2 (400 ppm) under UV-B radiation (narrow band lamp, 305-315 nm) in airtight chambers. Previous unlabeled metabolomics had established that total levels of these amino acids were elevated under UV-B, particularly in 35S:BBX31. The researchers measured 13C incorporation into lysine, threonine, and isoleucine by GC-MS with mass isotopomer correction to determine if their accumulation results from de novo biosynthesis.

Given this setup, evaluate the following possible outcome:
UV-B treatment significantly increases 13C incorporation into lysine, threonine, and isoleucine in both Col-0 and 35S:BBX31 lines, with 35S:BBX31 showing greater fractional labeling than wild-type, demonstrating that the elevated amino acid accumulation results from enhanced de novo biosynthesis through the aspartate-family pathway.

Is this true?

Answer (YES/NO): NO